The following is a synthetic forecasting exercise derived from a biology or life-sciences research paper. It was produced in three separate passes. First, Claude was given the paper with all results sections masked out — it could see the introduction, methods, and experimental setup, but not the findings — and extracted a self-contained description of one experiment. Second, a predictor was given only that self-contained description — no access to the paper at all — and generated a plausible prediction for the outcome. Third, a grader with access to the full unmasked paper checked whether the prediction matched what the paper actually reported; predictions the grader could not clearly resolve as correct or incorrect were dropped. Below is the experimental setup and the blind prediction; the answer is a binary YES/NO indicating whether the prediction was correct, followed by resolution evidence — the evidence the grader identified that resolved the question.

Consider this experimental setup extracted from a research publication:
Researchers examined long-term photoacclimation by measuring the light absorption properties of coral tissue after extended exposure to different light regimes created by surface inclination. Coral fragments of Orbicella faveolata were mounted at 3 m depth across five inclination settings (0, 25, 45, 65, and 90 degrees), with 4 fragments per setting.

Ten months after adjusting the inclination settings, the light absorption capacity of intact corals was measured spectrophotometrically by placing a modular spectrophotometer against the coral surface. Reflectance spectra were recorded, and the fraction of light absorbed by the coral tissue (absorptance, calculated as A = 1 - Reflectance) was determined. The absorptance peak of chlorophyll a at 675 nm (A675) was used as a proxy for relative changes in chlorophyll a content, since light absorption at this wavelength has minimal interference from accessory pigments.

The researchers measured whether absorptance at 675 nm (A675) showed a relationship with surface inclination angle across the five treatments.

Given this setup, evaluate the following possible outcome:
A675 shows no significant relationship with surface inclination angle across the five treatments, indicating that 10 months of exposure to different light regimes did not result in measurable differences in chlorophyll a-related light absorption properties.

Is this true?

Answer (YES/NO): NO